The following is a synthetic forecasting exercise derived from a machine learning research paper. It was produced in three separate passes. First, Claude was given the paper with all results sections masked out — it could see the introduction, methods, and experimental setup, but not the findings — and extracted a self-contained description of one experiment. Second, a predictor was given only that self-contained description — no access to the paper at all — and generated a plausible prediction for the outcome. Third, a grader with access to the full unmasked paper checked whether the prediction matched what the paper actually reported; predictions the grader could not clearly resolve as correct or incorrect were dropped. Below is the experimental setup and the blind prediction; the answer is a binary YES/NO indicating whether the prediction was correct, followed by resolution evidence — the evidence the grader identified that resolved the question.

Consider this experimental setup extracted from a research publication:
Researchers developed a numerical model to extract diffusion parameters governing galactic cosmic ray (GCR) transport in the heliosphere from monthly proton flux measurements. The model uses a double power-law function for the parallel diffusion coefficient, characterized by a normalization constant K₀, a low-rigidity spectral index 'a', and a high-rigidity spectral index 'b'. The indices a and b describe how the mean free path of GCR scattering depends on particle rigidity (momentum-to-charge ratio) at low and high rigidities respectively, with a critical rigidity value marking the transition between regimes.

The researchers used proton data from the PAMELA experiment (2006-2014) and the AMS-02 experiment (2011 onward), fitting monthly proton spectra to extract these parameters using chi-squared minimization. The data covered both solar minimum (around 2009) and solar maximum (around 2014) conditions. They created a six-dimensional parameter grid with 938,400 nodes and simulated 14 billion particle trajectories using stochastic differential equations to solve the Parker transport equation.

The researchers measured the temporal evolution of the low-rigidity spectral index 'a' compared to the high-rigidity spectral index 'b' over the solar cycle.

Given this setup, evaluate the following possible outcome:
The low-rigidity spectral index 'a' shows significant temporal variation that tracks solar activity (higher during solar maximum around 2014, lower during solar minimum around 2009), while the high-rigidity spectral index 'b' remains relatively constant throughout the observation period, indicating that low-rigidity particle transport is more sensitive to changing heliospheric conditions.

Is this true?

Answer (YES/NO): NO